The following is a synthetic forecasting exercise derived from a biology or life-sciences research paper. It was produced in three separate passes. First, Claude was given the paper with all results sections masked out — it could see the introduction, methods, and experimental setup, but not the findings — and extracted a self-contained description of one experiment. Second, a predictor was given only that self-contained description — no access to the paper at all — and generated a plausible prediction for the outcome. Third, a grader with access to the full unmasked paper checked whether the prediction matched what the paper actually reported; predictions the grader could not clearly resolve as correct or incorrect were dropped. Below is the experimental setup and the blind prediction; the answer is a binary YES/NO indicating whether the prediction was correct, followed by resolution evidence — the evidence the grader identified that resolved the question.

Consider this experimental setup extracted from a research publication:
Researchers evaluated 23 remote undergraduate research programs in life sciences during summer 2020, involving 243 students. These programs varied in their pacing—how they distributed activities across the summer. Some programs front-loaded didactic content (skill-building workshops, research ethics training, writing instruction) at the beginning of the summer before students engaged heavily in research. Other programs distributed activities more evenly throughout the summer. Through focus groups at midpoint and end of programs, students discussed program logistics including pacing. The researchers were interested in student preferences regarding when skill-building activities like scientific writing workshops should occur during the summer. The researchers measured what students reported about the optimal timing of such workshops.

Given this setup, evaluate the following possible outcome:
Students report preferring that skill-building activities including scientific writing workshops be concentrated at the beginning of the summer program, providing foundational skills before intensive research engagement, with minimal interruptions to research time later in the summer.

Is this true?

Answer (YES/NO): NO